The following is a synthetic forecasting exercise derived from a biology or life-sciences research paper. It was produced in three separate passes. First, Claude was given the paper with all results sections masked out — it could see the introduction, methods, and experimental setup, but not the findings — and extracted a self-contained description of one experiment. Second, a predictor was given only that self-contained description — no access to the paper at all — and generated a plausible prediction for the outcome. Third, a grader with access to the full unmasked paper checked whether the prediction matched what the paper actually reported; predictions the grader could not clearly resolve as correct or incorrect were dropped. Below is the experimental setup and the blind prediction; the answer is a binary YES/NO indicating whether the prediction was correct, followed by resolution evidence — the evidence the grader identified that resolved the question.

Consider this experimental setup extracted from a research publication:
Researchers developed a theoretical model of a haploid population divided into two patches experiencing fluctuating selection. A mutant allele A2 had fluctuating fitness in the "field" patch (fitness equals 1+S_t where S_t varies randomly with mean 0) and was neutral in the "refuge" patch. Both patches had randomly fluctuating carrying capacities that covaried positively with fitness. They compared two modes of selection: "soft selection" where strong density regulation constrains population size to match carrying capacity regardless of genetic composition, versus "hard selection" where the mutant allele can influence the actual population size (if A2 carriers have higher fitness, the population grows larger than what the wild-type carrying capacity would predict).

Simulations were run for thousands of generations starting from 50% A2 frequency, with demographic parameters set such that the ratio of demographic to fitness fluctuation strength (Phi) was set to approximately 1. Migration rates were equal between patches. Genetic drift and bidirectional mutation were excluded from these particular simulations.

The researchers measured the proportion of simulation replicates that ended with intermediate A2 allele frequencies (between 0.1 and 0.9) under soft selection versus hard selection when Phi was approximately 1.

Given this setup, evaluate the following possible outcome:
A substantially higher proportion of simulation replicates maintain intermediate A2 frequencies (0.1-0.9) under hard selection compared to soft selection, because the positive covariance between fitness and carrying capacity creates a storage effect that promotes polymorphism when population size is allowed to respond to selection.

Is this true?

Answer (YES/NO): NO